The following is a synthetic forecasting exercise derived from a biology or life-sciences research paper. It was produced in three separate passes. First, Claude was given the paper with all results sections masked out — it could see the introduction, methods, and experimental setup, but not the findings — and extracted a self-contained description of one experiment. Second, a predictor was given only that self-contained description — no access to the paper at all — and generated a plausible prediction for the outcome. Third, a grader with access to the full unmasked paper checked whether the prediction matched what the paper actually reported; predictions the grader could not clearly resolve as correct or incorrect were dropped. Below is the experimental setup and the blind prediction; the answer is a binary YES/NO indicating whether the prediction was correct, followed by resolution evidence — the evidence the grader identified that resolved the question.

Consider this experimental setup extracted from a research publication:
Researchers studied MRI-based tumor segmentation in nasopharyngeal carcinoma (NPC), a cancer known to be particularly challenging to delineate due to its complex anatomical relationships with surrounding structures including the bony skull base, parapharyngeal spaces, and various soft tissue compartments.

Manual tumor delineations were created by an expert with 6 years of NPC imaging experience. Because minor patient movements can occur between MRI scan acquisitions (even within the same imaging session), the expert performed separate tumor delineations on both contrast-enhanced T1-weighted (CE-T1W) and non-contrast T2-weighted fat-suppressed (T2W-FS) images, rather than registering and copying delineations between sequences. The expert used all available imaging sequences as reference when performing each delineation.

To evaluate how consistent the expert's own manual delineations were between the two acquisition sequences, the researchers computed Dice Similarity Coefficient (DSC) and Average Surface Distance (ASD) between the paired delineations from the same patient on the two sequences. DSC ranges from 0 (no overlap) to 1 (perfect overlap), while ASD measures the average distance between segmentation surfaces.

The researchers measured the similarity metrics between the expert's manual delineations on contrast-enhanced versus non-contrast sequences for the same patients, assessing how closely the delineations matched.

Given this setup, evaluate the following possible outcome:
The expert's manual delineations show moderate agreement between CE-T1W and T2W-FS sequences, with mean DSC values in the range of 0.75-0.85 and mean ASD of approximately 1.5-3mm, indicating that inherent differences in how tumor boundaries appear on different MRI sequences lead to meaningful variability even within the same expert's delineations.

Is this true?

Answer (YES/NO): NO